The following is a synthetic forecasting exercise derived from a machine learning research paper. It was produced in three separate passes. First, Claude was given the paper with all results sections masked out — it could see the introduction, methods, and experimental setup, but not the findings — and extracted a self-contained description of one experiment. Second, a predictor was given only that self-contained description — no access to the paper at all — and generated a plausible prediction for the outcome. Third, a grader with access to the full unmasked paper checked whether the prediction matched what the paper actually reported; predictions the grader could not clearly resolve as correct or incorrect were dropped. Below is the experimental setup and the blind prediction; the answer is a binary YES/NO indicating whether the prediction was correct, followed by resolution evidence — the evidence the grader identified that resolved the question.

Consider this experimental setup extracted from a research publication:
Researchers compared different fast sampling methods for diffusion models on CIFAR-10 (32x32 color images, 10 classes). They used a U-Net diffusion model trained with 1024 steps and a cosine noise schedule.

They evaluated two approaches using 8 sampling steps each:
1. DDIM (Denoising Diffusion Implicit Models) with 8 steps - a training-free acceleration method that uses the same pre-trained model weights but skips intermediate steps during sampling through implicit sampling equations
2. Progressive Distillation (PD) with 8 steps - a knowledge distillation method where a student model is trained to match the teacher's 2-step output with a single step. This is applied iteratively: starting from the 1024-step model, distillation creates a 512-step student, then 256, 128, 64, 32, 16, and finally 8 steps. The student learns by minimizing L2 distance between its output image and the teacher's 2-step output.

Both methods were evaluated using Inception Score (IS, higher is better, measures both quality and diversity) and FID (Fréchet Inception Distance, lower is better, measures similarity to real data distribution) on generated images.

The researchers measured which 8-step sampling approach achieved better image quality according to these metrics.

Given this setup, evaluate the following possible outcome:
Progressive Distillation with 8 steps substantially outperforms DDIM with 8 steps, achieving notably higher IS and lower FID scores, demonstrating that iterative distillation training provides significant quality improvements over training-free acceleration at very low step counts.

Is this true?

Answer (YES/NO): YES